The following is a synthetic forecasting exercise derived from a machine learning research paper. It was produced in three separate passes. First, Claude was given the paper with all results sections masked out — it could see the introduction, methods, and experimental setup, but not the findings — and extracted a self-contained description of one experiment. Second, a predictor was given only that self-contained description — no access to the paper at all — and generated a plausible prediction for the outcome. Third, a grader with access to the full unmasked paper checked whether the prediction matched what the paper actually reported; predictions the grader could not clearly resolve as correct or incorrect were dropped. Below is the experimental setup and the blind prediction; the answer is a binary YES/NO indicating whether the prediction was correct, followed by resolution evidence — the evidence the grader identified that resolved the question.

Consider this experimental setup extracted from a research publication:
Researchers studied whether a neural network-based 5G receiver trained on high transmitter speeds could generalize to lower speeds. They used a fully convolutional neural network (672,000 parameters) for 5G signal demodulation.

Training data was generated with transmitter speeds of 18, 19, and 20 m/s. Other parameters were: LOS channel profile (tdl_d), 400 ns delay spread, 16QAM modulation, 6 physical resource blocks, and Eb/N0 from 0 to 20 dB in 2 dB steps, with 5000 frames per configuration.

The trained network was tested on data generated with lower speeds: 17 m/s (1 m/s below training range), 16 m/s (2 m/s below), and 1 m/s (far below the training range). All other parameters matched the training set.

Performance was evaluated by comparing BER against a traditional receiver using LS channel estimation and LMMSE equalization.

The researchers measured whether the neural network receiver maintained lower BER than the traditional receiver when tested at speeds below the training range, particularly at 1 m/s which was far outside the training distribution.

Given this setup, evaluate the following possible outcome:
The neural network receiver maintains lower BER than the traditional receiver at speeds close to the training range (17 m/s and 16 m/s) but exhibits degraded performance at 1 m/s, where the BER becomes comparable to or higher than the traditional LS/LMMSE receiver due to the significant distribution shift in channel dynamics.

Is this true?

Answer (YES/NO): NO